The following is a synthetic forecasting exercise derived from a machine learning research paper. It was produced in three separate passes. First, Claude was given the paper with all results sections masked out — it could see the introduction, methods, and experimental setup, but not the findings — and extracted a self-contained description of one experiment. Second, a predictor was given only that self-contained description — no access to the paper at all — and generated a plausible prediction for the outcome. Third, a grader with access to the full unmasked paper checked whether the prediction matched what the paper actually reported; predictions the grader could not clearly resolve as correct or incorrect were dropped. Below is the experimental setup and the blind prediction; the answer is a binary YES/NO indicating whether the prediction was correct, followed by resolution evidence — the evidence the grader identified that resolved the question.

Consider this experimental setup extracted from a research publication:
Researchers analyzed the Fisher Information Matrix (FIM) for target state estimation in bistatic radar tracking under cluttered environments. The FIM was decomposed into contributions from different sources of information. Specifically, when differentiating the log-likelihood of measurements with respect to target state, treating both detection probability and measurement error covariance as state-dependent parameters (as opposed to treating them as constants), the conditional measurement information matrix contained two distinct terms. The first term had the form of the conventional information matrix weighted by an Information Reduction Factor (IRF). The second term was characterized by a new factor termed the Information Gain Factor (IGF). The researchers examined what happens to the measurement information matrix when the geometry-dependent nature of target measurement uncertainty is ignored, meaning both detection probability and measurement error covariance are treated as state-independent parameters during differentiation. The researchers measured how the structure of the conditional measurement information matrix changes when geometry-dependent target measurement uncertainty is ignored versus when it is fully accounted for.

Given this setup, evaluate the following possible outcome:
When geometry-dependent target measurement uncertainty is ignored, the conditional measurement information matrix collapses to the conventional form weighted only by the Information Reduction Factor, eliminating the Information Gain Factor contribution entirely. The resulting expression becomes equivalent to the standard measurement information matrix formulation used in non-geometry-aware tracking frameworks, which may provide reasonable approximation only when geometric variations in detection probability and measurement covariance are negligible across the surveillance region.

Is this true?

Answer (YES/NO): NO